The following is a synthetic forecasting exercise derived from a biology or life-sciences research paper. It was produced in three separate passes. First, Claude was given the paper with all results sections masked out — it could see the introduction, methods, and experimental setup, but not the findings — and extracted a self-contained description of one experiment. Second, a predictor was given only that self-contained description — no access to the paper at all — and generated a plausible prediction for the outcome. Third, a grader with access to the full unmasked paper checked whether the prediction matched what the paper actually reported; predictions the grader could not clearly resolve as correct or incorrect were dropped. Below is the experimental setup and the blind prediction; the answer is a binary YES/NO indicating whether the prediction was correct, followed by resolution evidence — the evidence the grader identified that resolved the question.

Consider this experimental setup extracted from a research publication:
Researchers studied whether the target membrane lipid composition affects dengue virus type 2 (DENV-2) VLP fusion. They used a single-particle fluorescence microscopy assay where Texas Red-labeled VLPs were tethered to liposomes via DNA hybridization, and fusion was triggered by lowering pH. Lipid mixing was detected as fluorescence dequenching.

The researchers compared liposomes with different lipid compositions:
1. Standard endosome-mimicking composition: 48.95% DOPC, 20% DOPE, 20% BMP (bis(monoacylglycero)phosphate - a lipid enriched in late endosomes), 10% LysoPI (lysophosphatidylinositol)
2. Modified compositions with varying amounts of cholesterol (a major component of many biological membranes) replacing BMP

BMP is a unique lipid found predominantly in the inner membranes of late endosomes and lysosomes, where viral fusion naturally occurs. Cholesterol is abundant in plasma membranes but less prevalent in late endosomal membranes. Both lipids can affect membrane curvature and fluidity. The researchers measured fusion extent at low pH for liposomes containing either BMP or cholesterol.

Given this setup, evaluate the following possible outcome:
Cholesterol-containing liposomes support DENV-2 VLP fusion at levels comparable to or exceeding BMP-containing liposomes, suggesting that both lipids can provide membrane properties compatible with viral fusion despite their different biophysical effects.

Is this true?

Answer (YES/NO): YES